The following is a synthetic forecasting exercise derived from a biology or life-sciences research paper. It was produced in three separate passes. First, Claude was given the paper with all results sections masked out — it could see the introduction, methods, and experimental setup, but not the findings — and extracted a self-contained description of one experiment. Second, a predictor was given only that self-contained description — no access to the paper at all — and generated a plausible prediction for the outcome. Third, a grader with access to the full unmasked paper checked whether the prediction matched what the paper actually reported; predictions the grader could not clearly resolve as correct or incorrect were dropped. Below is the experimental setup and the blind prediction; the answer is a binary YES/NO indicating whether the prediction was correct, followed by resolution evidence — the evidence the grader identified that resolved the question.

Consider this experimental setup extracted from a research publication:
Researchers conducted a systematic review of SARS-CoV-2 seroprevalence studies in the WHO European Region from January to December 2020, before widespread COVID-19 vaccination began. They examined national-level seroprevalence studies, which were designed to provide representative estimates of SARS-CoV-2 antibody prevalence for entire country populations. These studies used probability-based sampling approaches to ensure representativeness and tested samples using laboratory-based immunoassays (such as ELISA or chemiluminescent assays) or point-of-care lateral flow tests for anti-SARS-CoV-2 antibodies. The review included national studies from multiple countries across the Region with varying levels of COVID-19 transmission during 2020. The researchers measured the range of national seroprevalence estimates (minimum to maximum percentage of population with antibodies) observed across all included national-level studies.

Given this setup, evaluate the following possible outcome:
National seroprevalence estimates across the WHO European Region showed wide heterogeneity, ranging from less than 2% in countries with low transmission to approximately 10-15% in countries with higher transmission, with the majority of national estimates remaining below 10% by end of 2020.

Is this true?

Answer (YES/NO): NO